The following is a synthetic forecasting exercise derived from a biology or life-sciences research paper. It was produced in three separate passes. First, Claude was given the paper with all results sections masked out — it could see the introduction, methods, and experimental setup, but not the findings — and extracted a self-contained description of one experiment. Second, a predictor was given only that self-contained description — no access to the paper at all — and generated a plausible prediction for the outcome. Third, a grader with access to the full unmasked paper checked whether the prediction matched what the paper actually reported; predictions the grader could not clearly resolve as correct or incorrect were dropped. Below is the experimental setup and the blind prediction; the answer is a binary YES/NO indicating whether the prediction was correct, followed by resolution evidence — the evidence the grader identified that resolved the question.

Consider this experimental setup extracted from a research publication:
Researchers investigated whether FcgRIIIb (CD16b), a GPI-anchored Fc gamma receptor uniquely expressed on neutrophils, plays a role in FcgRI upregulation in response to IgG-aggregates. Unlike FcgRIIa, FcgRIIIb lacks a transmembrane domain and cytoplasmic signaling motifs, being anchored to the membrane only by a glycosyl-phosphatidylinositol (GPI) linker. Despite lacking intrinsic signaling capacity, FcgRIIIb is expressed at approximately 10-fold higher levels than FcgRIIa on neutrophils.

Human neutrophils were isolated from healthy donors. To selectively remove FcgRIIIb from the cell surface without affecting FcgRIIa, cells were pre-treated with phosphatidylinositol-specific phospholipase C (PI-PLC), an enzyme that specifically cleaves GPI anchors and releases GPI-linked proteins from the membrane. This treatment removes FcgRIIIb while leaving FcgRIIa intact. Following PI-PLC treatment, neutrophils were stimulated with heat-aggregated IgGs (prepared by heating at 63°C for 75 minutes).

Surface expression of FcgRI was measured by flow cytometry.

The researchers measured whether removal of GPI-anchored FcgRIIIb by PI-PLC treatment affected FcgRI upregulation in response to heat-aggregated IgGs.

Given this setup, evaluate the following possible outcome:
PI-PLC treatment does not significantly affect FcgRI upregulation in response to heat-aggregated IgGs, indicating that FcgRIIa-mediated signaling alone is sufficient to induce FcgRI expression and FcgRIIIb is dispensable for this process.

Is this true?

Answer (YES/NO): NO